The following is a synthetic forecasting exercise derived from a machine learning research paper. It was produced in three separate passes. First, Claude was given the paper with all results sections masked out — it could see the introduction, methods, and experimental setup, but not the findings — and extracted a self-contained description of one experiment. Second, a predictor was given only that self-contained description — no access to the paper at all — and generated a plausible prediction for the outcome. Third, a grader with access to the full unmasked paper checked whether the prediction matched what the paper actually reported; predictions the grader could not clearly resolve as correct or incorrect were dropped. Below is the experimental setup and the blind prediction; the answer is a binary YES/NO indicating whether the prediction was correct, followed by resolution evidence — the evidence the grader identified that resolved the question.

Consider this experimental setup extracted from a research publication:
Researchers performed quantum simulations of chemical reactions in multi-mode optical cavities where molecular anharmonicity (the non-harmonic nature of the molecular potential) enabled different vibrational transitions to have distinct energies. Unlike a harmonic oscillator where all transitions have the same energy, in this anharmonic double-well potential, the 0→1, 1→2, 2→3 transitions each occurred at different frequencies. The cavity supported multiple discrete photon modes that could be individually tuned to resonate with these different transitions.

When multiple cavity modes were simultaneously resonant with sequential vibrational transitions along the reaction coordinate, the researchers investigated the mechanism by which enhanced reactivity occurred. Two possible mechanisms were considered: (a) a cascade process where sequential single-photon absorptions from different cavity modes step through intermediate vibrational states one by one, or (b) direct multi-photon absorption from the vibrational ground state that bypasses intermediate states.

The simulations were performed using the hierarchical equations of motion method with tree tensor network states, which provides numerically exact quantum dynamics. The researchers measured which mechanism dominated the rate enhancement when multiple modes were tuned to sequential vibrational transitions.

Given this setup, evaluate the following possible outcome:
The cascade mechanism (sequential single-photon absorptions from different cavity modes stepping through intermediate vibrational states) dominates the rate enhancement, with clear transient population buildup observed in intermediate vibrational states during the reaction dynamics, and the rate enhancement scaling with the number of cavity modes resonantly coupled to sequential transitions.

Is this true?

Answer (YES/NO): NO